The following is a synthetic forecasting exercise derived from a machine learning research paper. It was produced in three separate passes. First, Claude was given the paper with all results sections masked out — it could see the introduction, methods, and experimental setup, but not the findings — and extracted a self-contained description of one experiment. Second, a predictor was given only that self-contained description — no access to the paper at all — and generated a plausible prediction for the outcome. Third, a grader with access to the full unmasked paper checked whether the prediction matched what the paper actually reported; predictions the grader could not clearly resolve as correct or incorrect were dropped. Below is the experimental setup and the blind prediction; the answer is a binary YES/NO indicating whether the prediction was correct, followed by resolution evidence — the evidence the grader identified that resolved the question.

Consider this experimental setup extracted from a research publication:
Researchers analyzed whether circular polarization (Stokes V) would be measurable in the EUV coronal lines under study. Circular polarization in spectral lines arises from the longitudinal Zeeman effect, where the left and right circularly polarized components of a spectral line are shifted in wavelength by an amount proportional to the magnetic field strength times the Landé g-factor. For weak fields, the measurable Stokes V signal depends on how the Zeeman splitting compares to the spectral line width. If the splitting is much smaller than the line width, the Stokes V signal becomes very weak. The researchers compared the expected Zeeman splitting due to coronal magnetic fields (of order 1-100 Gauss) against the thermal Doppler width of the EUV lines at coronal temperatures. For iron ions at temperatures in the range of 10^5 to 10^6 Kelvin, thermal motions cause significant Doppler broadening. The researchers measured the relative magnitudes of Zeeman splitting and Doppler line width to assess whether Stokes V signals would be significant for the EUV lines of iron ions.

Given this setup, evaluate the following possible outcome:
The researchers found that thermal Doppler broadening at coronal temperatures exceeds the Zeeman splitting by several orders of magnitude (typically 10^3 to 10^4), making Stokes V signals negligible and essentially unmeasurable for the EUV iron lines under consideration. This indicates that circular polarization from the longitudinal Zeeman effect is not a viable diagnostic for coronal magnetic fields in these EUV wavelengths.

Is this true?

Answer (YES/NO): NO